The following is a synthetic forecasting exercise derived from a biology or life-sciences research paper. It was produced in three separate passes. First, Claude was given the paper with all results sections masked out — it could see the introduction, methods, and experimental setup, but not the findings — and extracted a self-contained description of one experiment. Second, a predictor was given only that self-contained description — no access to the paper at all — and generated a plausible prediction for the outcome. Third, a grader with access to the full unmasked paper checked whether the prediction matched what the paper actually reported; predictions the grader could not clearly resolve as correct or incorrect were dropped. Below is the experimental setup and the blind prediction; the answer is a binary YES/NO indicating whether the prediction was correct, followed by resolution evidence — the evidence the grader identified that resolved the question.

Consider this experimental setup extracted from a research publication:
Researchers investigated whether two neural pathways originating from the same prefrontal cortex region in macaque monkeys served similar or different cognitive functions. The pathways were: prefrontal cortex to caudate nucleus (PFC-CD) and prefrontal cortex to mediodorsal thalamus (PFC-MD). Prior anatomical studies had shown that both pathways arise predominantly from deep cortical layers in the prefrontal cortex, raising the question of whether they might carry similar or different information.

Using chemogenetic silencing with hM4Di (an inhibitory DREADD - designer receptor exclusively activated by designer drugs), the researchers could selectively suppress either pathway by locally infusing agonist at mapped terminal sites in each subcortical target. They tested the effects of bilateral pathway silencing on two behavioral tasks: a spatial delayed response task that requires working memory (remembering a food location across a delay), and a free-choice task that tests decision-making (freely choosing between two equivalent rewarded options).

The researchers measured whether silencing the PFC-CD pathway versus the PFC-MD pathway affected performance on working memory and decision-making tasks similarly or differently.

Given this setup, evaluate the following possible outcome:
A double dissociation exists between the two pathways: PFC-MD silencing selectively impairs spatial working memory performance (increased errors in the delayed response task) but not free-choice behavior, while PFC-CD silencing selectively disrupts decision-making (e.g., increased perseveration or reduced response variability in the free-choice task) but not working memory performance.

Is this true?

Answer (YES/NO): YES